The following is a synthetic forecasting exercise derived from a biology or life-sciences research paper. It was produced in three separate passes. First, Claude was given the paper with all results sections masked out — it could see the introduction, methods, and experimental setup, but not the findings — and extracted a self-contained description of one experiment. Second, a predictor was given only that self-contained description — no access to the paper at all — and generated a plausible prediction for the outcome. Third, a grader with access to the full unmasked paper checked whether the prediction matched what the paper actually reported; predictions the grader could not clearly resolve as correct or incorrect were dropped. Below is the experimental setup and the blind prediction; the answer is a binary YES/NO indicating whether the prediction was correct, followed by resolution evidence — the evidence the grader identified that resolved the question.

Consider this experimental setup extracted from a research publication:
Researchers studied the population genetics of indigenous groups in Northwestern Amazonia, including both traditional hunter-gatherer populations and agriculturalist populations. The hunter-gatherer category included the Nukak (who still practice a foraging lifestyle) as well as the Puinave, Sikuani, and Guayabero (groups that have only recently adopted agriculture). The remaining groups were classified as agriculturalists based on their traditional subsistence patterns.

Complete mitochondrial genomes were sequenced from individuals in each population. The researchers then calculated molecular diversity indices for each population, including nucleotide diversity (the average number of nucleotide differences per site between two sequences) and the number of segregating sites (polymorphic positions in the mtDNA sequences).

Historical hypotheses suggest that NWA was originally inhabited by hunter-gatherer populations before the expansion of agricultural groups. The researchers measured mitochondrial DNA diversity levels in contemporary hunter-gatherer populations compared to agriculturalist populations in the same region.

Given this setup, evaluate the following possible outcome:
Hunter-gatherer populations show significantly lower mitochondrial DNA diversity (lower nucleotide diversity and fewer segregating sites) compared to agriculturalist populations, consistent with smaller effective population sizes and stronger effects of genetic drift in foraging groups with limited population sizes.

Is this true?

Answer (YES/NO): YES